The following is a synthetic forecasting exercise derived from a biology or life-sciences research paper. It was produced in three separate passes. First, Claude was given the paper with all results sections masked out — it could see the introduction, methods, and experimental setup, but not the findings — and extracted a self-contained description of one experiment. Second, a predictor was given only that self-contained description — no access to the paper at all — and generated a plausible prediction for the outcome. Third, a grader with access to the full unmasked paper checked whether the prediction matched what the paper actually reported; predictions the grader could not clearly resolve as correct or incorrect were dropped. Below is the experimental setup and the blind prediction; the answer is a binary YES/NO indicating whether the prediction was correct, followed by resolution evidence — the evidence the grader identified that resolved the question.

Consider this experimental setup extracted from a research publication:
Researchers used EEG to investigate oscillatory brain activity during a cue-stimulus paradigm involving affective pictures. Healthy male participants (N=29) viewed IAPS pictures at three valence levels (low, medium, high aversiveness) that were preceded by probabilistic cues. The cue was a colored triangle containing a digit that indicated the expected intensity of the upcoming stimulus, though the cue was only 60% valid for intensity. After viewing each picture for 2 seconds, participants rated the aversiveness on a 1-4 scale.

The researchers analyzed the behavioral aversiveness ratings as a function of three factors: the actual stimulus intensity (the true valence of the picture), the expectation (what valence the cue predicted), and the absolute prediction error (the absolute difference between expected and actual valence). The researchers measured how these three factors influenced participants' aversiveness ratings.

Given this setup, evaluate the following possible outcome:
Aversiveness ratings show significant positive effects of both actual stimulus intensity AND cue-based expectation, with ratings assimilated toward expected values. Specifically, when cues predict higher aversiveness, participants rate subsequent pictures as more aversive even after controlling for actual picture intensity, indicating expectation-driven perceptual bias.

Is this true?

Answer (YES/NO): NO